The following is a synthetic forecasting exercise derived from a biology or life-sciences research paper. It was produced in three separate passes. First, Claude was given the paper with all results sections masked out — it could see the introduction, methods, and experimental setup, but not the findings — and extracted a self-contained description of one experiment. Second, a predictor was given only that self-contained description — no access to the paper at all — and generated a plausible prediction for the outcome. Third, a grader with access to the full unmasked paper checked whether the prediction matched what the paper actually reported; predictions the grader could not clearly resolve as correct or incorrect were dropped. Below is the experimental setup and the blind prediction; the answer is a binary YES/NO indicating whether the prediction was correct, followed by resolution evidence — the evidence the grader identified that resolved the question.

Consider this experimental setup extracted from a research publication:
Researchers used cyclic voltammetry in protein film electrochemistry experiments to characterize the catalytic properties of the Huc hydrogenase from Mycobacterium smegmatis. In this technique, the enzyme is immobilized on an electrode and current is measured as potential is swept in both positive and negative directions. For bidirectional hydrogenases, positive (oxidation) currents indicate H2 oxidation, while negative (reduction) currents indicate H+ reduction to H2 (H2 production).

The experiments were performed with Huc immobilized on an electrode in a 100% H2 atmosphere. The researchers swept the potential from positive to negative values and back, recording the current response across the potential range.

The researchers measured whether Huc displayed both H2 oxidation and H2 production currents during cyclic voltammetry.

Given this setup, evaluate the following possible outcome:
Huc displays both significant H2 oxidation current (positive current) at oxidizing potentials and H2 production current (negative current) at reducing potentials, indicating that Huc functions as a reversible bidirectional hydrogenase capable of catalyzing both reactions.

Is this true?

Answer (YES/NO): NO